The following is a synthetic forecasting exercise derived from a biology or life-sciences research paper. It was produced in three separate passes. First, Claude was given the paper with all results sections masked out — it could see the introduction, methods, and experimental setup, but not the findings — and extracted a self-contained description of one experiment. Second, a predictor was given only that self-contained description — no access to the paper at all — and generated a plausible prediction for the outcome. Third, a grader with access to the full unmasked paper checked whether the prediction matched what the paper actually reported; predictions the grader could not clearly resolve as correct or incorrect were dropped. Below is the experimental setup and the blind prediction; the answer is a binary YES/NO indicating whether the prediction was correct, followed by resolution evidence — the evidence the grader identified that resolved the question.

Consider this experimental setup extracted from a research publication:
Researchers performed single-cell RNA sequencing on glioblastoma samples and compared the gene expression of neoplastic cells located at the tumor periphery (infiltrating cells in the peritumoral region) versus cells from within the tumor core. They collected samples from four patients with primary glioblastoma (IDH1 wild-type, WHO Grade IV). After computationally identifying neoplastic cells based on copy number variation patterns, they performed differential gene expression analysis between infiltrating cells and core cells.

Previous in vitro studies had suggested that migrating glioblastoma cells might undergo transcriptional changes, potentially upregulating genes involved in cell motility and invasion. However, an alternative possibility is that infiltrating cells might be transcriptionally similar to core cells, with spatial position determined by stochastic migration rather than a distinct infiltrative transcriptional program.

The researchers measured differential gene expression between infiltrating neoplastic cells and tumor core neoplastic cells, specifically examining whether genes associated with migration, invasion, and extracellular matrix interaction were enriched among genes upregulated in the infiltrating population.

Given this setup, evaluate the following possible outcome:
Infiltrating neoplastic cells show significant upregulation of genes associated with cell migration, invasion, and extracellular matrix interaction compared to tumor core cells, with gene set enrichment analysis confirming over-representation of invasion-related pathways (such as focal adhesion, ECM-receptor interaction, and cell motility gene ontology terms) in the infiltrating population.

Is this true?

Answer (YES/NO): YES